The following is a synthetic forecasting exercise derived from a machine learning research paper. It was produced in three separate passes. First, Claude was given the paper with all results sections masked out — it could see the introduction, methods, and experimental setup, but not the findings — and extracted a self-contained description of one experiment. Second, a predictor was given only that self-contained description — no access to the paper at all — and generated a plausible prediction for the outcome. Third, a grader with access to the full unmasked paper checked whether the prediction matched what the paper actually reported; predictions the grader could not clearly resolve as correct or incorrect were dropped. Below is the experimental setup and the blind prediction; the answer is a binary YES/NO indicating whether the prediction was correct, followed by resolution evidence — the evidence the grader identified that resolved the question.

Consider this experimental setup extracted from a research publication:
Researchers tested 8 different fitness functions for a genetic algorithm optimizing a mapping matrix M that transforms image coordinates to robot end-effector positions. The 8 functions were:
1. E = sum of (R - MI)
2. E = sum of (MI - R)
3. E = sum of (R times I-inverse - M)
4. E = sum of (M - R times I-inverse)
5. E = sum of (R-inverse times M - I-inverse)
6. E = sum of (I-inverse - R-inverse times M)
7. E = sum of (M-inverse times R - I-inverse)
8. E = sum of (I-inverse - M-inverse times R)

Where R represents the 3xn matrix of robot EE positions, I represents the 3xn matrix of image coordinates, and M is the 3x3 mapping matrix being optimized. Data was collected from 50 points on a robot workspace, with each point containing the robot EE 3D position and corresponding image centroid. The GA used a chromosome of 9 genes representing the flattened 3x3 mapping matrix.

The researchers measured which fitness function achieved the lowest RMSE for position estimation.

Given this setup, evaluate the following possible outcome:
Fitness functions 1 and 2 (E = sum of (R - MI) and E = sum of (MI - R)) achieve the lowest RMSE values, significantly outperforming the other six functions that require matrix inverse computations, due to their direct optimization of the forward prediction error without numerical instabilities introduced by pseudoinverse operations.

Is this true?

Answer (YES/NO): NO